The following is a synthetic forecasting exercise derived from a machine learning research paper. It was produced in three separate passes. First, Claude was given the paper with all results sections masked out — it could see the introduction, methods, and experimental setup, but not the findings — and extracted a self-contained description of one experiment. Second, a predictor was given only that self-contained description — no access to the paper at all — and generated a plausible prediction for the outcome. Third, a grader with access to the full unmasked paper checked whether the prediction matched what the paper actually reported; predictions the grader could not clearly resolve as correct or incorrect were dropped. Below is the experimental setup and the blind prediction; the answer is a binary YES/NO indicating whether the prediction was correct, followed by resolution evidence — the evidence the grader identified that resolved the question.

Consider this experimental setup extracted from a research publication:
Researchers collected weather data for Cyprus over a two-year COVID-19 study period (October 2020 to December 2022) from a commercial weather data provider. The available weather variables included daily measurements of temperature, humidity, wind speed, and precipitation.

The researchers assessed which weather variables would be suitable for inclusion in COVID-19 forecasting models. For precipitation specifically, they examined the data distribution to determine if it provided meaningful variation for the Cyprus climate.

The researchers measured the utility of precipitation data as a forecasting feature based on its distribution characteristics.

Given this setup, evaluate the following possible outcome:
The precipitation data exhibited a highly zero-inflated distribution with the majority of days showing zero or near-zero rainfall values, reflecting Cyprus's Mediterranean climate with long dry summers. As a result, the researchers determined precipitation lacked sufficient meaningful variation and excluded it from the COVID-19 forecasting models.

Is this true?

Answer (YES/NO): YES